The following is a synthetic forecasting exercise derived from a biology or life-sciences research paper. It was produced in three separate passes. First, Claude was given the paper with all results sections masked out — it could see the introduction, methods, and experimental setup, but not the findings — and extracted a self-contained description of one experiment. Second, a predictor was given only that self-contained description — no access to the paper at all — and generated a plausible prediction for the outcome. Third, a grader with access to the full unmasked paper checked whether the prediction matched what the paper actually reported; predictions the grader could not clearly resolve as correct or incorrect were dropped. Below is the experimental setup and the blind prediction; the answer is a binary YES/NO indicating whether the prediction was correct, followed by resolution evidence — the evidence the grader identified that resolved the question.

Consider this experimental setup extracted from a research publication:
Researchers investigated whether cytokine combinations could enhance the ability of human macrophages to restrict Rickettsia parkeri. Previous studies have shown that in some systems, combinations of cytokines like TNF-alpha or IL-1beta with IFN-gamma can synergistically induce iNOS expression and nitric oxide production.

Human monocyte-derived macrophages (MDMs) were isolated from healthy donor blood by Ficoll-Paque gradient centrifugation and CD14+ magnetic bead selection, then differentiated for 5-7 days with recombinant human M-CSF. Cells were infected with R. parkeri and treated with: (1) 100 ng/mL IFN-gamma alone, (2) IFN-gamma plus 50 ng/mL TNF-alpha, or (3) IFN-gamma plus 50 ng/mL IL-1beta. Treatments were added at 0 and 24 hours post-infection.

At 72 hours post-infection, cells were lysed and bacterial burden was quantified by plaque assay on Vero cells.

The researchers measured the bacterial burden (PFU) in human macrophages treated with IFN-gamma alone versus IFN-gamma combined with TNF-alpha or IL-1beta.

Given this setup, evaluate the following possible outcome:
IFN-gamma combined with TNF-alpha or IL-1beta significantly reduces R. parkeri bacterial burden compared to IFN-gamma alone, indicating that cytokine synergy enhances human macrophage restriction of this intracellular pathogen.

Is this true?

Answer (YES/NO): NO